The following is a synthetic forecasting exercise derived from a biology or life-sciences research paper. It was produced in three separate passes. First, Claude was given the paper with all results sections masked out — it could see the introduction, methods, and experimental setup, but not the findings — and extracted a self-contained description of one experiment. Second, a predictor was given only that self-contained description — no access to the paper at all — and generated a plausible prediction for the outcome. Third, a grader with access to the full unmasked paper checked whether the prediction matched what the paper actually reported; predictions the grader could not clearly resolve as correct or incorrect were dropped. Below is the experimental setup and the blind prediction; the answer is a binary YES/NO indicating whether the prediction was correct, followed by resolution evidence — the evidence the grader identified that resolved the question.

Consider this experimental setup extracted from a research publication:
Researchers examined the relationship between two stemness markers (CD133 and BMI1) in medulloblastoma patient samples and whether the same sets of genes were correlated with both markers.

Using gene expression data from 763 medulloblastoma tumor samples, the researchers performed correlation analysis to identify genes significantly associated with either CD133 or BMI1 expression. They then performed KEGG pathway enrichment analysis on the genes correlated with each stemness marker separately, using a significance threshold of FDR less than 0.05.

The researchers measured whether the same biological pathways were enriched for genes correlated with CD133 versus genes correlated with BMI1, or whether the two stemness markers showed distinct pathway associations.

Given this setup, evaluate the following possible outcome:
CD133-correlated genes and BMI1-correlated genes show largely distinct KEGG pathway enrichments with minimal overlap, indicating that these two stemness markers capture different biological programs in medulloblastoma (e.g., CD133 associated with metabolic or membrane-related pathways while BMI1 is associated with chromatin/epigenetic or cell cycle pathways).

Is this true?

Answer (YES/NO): NO